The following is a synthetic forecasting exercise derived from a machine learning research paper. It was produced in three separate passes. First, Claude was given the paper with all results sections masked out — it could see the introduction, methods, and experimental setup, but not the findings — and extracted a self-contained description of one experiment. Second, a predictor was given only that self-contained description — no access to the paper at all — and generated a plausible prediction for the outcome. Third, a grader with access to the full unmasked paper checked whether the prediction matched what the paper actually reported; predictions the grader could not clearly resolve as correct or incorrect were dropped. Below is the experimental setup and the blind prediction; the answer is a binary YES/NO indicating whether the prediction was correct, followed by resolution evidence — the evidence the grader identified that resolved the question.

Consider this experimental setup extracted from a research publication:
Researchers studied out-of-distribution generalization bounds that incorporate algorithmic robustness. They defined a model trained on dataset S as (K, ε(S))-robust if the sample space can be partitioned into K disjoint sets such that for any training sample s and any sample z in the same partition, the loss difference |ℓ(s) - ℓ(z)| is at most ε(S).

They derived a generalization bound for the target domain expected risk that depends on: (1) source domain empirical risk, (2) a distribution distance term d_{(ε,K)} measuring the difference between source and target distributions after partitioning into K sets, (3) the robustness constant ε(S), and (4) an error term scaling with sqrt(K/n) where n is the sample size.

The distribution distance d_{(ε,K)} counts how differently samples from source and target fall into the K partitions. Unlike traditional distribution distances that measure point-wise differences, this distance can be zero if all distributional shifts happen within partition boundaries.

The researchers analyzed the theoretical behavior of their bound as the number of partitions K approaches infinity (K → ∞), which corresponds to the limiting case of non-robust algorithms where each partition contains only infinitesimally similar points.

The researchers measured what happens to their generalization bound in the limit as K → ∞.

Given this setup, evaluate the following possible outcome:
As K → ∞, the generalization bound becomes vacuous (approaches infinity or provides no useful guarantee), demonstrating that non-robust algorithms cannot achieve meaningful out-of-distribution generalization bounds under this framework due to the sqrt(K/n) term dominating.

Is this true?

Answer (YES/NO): NO